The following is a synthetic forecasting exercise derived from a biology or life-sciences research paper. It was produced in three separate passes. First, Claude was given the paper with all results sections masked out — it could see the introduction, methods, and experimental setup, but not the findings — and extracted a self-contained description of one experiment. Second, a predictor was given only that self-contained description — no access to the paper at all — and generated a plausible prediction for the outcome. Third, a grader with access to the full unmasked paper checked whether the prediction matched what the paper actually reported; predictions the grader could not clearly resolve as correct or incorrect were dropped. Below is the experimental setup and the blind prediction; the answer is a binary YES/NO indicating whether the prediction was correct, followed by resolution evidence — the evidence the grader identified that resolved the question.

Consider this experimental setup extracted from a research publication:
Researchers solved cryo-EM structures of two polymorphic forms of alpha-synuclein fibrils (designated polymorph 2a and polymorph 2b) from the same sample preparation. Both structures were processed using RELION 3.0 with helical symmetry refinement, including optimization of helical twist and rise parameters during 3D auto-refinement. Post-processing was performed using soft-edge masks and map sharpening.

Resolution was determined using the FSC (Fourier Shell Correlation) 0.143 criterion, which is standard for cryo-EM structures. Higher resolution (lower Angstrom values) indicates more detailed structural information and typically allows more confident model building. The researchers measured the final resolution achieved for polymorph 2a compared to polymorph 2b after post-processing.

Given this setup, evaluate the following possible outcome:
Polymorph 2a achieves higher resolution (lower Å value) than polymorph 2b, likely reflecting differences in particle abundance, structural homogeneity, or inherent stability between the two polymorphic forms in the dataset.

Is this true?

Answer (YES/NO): YES